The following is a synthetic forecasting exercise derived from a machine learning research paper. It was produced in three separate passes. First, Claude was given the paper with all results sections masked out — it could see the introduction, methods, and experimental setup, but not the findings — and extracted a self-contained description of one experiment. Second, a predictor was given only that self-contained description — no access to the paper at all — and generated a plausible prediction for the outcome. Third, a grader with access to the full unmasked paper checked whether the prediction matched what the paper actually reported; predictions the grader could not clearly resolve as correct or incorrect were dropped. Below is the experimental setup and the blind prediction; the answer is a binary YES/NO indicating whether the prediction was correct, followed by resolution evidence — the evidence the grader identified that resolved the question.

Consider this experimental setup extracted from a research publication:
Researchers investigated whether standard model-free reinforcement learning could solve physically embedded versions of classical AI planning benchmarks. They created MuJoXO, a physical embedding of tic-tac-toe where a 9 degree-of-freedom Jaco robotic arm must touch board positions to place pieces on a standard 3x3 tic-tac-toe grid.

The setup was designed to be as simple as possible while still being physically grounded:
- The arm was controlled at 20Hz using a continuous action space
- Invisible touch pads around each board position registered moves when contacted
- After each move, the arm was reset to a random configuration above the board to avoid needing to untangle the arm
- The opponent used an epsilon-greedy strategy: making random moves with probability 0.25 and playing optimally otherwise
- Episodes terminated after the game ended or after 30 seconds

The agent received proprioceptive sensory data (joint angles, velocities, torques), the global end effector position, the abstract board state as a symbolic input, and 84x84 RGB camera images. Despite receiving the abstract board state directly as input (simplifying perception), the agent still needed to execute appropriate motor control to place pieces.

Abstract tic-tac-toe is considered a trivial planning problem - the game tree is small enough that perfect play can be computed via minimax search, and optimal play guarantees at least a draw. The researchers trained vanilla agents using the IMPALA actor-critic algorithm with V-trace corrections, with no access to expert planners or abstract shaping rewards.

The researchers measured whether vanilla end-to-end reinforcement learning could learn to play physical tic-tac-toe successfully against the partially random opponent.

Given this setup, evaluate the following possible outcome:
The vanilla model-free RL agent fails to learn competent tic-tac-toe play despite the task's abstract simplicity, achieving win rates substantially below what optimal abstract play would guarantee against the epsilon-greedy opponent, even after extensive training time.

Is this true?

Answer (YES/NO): NO